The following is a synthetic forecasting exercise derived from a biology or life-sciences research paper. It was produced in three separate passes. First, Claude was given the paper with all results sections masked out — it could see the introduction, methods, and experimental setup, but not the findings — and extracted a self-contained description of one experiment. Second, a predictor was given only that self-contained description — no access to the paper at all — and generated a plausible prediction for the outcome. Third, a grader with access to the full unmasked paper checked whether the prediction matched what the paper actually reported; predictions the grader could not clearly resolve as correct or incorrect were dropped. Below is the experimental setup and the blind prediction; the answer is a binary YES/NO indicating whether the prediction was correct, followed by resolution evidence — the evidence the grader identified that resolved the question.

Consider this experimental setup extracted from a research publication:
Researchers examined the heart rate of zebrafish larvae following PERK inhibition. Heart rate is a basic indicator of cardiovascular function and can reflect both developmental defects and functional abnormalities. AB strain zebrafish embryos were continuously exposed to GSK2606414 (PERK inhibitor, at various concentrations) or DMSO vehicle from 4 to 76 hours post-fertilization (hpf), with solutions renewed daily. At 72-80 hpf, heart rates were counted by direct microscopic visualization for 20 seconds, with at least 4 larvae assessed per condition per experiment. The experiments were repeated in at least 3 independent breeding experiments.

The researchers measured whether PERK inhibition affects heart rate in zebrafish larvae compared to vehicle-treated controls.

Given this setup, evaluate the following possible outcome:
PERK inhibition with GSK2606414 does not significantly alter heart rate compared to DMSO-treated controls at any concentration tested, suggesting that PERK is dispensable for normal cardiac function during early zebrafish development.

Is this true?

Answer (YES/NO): NO